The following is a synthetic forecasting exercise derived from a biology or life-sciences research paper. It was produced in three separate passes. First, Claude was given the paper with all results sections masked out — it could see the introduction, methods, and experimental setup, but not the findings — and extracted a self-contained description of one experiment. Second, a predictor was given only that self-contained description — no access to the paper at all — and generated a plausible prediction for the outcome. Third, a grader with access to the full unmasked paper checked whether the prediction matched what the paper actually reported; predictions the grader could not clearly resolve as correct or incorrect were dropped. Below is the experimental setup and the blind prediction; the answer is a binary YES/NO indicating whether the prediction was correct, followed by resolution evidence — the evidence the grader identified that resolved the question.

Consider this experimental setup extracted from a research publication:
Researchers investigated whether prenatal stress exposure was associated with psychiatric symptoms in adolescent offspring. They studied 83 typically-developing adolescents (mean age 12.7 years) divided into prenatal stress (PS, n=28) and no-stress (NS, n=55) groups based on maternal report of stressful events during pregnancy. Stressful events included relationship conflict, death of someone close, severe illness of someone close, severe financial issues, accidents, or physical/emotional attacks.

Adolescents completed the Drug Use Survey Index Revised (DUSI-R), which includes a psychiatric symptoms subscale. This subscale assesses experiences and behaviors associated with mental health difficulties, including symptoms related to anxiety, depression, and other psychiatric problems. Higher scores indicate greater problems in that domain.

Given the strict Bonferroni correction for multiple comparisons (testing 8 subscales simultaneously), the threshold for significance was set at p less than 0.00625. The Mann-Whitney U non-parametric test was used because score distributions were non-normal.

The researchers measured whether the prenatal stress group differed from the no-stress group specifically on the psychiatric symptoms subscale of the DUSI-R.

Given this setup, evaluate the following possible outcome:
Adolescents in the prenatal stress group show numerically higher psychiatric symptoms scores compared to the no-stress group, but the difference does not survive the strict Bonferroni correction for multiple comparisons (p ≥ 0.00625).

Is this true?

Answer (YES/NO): NO